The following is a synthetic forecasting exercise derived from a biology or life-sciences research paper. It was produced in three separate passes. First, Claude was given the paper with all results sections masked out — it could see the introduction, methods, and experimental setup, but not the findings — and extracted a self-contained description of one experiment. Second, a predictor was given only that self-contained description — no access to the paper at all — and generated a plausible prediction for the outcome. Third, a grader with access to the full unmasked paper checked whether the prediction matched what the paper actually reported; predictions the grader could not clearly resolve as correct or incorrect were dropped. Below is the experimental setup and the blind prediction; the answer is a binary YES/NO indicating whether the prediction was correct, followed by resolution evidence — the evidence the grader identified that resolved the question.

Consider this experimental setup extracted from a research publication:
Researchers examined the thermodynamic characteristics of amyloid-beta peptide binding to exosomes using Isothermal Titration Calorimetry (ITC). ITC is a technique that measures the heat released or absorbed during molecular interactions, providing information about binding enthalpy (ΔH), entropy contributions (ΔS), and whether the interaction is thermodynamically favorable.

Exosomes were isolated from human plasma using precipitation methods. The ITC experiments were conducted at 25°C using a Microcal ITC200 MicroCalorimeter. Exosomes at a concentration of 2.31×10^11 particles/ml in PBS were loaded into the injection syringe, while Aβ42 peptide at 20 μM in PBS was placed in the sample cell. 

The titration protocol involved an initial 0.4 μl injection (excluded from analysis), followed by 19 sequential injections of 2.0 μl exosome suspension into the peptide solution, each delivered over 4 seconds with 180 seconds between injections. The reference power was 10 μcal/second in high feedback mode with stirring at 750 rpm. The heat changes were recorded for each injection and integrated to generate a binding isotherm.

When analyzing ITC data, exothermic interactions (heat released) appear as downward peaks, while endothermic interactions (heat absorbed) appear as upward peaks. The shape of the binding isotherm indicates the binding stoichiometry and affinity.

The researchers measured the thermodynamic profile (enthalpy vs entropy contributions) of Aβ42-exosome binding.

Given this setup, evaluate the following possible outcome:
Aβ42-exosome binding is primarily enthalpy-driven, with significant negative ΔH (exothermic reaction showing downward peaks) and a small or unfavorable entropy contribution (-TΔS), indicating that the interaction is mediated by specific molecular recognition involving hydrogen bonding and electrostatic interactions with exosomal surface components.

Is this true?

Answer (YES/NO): NO